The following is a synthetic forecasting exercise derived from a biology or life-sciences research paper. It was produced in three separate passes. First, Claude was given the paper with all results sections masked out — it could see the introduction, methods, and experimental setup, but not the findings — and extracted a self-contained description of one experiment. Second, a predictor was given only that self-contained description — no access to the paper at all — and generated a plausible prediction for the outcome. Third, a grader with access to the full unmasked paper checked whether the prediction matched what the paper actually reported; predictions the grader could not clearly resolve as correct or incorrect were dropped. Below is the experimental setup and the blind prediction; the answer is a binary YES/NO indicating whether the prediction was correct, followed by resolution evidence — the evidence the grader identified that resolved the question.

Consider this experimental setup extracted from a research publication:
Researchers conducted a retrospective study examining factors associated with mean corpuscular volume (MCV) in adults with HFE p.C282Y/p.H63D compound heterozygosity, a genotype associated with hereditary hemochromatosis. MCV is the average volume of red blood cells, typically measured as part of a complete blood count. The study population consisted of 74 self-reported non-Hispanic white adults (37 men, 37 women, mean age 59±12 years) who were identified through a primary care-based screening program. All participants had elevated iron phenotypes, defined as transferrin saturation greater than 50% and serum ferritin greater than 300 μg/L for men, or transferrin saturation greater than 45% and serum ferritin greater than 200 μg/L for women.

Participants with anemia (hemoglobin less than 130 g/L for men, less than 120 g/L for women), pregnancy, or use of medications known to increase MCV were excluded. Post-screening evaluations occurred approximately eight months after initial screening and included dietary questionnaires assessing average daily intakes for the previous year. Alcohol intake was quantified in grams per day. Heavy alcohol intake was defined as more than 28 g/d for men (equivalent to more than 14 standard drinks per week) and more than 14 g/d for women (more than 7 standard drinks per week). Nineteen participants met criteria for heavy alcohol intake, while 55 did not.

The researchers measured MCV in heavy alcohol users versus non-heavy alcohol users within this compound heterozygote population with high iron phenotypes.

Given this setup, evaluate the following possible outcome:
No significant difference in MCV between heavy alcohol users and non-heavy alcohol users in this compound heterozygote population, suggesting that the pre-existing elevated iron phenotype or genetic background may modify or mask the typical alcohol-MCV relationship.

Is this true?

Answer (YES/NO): NO